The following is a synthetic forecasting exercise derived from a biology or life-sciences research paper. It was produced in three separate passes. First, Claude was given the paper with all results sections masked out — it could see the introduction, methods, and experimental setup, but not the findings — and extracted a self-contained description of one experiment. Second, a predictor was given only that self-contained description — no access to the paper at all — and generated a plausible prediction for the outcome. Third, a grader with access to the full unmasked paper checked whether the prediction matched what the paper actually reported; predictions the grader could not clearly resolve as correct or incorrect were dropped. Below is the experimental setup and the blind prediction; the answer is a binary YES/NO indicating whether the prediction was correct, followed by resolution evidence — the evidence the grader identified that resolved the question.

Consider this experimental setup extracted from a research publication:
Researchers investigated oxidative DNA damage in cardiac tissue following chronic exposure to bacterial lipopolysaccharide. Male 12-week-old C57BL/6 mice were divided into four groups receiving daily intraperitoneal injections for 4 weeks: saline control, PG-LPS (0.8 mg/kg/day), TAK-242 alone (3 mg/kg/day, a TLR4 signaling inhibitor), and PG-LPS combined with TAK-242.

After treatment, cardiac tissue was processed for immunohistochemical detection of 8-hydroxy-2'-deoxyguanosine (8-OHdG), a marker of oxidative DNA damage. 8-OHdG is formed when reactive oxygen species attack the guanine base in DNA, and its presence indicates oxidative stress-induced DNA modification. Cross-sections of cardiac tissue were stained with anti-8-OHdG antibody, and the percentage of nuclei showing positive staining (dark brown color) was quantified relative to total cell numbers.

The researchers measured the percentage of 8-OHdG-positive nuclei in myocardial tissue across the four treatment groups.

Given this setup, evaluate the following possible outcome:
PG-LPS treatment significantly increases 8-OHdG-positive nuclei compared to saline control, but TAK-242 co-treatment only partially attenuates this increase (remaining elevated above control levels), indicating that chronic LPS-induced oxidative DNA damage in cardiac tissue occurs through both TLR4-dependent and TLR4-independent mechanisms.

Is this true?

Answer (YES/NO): YES